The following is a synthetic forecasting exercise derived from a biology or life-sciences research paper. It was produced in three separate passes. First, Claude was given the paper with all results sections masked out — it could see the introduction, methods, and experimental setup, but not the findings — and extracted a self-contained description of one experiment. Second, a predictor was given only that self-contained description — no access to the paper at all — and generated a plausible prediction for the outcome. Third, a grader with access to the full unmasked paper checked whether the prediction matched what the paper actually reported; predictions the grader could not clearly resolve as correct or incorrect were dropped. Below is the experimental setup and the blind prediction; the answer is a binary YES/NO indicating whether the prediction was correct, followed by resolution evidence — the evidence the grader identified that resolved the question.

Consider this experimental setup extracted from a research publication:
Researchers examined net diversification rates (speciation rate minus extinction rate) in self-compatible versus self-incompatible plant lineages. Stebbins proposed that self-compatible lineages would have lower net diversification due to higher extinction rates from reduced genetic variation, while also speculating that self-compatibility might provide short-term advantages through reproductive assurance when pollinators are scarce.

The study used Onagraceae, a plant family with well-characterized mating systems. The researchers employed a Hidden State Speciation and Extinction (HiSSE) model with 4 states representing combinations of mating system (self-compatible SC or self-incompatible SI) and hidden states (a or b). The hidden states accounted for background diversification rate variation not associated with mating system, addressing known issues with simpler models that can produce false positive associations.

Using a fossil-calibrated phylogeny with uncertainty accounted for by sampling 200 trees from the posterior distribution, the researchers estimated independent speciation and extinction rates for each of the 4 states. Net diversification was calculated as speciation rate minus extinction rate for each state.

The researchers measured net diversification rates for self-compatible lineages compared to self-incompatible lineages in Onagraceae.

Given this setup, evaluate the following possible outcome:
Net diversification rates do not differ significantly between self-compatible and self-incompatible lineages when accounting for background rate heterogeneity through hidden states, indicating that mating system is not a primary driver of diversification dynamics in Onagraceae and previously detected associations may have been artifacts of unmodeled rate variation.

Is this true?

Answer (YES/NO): NO